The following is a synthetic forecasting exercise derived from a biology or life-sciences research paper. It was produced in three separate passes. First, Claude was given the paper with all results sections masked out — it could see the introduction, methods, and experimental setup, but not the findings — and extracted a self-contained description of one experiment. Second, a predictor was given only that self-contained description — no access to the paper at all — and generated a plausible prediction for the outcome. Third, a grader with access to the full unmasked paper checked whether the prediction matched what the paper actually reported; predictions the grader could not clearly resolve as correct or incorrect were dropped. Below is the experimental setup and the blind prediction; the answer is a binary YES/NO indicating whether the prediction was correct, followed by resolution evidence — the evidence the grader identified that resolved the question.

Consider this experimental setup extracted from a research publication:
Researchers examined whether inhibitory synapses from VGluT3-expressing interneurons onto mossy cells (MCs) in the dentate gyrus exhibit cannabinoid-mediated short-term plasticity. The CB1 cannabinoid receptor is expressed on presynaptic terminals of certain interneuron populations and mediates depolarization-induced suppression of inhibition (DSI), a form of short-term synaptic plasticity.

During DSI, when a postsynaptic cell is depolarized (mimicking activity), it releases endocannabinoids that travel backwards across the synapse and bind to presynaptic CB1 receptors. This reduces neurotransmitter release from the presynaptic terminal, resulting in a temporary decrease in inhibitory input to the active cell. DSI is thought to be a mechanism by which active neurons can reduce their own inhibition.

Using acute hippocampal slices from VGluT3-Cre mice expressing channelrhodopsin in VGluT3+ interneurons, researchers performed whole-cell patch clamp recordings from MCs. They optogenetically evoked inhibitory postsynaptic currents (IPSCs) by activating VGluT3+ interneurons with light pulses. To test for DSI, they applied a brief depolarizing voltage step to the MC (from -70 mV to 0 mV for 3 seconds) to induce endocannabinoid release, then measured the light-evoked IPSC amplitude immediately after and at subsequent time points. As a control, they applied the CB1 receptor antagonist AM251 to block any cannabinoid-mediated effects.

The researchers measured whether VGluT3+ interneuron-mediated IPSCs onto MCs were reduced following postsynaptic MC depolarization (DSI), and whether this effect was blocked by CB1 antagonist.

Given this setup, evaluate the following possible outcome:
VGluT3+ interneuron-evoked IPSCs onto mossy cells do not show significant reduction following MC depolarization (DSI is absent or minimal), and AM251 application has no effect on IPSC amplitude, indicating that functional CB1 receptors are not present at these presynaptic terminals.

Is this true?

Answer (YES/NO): NO